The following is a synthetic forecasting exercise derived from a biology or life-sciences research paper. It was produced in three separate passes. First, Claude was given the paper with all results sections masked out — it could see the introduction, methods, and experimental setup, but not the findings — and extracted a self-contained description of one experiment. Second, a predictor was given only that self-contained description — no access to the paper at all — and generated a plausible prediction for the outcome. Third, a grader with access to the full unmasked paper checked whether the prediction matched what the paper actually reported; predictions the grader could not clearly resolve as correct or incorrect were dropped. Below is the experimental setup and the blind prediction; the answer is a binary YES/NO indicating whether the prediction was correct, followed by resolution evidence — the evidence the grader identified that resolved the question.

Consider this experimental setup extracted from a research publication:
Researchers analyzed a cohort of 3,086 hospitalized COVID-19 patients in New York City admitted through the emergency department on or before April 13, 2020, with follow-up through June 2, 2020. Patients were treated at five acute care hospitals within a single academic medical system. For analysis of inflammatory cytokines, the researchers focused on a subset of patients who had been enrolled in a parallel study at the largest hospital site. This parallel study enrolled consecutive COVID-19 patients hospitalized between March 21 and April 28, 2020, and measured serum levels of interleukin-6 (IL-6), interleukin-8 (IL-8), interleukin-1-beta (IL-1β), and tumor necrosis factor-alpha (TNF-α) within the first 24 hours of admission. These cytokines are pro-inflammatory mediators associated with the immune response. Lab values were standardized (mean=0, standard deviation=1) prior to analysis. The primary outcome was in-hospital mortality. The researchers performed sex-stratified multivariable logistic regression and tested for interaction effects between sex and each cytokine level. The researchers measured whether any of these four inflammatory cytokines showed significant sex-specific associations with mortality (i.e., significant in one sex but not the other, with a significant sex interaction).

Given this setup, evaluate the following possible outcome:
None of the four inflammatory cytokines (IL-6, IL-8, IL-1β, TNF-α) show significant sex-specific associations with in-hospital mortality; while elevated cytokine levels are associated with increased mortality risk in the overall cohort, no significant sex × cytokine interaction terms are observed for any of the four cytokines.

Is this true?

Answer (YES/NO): YES